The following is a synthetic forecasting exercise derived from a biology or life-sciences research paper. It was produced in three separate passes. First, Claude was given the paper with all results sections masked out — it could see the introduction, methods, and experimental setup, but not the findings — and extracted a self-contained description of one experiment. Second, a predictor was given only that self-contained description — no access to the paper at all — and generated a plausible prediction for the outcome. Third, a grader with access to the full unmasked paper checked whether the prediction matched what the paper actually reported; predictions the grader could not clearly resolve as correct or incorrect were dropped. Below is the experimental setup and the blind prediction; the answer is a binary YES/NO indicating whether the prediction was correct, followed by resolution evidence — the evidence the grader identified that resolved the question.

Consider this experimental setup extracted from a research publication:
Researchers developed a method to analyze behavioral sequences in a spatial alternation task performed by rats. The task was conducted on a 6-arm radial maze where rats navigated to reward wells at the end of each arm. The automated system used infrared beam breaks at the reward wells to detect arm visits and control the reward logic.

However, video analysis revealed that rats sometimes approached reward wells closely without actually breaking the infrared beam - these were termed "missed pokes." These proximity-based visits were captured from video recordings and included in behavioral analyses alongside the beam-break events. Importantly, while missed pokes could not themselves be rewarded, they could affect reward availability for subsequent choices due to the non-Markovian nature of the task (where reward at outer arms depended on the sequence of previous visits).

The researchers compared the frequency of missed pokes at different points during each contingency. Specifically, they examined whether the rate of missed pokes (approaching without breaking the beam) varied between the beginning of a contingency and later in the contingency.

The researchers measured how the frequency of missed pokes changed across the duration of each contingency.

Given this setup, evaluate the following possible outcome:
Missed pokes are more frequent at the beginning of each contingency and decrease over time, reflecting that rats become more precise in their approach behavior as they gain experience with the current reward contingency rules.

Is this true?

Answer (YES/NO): YES